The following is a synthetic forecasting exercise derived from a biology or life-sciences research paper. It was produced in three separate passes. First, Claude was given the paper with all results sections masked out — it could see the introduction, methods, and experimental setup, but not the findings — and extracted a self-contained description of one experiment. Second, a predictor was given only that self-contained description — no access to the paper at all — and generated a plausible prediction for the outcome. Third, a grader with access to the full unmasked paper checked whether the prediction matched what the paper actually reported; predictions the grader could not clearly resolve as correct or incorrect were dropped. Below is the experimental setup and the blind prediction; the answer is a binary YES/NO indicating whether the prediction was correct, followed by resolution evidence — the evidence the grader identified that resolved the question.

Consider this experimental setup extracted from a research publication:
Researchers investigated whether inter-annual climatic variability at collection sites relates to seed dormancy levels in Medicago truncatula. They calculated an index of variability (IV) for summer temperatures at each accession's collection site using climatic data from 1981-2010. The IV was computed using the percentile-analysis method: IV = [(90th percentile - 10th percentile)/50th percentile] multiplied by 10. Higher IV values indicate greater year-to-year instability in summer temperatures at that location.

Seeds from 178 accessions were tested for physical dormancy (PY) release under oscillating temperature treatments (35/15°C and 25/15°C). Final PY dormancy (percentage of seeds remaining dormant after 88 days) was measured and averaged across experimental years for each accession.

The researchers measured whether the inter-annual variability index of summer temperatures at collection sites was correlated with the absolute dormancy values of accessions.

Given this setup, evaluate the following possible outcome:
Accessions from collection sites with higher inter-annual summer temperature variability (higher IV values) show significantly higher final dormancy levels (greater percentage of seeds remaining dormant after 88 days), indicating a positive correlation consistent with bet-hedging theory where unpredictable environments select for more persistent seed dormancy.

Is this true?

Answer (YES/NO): YES